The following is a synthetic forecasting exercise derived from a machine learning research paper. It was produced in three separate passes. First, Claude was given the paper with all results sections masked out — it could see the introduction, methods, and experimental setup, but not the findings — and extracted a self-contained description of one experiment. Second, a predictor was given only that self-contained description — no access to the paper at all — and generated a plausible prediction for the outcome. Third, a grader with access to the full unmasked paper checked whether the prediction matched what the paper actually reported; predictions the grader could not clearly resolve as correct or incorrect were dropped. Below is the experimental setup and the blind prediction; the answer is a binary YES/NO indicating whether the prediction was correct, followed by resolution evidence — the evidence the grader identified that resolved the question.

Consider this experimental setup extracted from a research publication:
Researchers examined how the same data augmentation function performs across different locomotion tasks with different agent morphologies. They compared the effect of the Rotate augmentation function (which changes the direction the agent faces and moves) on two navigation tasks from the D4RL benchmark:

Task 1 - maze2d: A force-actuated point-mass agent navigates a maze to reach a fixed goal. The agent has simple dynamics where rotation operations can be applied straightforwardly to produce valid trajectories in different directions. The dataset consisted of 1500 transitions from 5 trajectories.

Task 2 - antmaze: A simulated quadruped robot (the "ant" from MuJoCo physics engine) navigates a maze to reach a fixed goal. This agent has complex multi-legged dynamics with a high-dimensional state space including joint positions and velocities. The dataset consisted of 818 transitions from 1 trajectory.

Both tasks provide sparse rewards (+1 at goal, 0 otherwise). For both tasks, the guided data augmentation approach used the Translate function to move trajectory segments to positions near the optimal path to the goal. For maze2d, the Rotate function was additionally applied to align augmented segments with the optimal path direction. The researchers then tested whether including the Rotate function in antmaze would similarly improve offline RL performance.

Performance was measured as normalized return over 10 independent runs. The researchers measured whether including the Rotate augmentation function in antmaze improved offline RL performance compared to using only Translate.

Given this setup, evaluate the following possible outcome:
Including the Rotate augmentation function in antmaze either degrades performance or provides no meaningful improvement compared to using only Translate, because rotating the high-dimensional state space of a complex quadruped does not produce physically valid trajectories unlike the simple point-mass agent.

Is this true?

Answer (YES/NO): YES